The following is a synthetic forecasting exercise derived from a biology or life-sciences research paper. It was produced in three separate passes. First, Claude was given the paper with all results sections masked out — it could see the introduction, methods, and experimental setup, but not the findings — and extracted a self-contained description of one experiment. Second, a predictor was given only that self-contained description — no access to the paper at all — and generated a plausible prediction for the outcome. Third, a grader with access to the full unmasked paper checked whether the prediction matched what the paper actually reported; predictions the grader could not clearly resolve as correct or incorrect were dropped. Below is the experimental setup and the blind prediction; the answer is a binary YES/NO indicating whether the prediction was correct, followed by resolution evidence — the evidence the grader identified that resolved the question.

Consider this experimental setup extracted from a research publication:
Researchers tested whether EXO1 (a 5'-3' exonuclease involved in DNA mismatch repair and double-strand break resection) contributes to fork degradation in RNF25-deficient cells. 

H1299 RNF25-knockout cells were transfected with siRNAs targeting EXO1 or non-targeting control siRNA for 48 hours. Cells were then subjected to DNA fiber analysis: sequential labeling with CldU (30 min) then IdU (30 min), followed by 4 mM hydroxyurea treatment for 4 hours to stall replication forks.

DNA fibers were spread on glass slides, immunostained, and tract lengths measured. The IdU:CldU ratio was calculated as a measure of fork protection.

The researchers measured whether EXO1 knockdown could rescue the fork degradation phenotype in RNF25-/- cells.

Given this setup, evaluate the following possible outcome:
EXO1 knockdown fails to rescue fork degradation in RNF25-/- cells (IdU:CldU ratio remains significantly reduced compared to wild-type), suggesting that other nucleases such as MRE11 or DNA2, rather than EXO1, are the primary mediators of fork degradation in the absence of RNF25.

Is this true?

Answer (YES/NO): YES